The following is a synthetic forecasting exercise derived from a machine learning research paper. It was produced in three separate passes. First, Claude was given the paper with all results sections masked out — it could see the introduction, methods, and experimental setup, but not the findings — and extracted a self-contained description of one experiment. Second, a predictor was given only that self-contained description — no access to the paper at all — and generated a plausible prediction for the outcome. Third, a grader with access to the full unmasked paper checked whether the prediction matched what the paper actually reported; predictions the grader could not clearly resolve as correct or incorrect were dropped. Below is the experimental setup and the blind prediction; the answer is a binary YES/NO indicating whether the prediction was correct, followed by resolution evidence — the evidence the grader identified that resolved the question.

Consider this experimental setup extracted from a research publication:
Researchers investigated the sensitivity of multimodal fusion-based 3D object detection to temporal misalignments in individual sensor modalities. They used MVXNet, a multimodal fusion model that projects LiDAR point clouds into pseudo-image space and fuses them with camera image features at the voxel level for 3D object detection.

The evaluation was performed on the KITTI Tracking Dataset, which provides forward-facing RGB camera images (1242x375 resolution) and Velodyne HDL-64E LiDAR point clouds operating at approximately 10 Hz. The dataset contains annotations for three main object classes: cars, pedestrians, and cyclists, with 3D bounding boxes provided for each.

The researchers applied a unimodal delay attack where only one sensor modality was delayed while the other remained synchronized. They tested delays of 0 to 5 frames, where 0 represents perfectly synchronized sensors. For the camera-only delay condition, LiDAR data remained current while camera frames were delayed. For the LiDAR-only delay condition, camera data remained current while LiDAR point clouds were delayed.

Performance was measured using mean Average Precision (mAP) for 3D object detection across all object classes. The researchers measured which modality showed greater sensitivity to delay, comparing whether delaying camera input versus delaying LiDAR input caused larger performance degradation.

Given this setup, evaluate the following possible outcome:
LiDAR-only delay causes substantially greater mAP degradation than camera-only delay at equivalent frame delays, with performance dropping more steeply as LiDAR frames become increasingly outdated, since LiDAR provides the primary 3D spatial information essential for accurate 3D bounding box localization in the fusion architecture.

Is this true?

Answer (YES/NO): YES